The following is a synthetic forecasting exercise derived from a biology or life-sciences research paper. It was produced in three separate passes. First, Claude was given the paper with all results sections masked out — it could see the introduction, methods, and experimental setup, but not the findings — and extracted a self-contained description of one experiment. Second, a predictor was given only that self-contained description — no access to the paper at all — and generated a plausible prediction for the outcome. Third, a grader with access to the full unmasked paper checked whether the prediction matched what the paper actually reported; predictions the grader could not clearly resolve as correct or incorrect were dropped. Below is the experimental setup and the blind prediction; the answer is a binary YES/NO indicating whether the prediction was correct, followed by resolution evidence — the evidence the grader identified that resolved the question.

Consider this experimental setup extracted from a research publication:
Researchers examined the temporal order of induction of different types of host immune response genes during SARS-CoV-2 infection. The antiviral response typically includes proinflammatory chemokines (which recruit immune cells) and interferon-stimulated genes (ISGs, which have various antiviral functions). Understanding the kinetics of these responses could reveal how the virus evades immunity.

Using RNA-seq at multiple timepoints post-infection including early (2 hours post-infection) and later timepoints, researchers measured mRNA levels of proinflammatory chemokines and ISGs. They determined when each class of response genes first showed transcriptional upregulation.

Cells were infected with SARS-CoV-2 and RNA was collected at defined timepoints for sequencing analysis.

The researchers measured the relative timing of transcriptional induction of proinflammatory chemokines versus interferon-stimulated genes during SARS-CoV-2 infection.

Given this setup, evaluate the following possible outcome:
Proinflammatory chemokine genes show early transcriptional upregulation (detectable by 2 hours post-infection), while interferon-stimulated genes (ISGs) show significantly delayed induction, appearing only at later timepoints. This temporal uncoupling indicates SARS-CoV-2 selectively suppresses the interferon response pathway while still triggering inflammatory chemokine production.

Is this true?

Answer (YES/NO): YES